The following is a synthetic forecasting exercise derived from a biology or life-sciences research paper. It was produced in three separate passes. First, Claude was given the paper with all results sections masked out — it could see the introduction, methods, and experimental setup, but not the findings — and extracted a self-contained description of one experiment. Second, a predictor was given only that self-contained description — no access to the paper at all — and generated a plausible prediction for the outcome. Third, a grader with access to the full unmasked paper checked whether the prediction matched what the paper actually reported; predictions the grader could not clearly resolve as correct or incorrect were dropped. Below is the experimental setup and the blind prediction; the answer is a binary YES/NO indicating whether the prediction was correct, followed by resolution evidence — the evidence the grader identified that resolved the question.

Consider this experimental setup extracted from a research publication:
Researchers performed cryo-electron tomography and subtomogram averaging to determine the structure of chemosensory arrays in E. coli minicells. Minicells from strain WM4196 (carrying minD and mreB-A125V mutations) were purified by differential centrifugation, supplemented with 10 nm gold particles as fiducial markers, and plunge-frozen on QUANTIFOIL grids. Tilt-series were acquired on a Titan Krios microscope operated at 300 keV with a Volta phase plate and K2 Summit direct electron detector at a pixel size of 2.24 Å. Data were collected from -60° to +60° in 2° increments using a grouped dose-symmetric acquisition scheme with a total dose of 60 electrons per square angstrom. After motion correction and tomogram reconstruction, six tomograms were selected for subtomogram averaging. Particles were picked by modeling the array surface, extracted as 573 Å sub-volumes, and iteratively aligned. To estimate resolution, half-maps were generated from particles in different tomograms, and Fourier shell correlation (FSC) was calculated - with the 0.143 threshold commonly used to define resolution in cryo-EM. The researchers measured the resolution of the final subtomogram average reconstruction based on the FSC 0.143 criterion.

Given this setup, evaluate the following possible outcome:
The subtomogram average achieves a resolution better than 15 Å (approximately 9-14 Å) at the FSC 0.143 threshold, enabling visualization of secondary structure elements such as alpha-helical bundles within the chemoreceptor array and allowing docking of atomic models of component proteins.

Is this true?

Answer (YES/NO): NO